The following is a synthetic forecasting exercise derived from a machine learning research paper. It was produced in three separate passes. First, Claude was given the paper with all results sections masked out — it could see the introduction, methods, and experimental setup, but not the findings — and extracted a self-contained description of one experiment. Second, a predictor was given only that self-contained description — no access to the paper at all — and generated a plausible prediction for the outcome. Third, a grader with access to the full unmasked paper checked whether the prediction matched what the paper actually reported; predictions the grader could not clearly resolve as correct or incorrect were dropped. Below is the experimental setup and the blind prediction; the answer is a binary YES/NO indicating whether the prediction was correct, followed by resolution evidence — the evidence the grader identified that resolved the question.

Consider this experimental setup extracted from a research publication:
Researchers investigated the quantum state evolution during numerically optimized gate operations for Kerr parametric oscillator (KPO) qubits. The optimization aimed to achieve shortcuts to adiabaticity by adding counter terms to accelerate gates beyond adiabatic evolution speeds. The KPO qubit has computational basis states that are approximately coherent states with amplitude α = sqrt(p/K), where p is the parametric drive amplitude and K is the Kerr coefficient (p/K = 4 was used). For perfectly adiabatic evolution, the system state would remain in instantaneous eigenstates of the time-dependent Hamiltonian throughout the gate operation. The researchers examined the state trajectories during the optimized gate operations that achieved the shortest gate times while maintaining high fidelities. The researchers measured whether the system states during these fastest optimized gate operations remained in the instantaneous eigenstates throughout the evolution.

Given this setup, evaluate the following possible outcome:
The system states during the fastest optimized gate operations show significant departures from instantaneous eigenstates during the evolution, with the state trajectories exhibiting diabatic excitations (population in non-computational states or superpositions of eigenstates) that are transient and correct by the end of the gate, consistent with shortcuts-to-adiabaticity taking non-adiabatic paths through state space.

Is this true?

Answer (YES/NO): YES